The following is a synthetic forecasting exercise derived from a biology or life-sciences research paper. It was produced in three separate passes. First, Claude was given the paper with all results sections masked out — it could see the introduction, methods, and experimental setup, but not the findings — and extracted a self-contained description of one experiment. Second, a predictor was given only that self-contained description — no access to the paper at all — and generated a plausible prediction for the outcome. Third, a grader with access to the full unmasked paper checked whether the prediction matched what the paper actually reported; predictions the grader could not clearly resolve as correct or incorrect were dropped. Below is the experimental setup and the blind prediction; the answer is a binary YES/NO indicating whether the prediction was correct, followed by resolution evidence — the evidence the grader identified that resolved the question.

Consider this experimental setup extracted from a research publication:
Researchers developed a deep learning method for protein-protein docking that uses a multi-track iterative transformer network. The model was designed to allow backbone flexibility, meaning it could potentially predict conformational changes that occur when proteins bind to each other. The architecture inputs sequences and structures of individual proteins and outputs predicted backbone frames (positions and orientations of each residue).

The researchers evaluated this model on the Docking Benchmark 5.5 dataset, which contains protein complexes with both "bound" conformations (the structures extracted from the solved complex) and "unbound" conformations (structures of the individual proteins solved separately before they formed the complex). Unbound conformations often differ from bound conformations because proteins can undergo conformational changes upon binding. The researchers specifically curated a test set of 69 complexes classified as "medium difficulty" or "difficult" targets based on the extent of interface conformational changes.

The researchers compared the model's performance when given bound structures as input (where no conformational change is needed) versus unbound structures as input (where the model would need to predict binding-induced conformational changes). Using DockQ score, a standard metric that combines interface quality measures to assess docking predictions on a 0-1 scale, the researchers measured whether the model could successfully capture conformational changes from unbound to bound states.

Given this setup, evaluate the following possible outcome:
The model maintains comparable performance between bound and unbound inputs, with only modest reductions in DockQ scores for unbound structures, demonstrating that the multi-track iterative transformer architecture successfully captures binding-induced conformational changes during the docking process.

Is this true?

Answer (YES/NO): NO